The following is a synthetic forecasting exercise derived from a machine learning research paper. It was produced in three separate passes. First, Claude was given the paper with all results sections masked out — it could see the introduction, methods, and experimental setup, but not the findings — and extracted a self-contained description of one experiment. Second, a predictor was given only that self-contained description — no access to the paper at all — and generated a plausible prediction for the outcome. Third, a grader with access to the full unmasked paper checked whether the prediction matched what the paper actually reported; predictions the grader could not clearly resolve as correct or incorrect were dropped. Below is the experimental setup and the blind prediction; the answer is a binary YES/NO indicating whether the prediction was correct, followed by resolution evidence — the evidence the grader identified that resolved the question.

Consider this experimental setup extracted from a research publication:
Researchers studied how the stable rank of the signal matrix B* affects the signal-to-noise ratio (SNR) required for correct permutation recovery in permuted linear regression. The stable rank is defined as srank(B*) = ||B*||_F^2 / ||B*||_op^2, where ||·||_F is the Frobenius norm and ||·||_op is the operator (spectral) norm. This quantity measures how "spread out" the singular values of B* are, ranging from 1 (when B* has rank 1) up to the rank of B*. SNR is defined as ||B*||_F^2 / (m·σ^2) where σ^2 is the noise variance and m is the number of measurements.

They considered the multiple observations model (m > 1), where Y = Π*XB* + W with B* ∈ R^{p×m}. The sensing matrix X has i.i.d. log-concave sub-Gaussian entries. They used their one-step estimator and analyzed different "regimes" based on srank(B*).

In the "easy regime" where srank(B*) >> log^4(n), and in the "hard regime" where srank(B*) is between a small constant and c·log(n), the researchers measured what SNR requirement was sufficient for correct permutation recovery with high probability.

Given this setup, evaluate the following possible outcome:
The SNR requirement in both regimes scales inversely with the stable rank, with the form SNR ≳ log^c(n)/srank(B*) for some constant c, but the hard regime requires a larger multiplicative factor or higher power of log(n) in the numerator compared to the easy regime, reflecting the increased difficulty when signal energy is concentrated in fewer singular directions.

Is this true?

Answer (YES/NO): NO